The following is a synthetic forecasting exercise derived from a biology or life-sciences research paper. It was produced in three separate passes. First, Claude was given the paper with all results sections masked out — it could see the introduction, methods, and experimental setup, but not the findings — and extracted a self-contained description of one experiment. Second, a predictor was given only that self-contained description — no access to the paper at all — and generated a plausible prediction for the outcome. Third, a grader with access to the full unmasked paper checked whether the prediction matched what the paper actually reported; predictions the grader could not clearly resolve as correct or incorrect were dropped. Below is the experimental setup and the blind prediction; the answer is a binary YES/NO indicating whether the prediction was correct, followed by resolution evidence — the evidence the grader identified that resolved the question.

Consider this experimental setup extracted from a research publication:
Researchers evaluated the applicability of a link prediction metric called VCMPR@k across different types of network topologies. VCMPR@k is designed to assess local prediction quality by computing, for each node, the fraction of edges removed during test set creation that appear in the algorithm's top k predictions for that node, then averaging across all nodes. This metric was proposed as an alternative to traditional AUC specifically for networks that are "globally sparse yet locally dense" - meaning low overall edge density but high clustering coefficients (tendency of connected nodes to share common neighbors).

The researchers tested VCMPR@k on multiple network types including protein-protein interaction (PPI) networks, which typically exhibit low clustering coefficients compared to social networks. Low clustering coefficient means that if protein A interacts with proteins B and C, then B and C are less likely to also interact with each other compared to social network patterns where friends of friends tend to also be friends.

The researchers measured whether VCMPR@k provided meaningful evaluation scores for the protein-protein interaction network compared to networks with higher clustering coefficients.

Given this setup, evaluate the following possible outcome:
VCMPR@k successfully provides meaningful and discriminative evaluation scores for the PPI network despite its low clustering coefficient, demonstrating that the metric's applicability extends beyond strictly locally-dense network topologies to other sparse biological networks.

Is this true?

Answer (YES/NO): NO